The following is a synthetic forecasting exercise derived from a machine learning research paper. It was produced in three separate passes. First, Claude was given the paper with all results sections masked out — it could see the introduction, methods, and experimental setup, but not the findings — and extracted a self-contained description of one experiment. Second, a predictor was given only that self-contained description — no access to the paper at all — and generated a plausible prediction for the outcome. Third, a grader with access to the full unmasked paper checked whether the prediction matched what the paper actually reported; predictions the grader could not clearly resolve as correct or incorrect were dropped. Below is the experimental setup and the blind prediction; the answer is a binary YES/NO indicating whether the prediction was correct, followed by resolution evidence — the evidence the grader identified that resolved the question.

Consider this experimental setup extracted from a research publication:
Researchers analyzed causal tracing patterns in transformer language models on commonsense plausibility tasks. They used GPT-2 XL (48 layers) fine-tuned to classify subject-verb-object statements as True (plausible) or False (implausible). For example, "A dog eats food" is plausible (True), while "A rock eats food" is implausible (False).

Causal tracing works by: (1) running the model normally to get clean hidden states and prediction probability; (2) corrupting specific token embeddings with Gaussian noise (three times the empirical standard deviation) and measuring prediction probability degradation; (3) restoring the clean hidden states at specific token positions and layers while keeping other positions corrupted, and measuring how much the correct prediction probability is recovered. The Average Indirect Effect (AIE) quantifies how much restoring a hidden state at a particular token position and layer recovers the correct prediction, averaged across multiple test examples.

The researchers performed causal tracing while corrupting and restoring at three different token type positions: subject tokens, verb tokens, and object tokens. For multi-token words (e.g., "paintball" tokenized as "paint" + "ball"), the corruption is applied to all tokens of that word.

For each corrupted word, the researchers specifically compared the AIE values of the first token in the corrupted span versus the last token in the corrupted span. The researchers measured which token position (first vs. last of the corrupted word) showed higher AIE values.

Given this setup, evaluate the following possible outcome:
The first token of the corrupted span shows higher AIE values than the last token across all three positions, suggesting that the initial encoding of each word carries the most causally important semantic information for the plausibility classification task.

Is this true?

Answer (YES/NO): NO